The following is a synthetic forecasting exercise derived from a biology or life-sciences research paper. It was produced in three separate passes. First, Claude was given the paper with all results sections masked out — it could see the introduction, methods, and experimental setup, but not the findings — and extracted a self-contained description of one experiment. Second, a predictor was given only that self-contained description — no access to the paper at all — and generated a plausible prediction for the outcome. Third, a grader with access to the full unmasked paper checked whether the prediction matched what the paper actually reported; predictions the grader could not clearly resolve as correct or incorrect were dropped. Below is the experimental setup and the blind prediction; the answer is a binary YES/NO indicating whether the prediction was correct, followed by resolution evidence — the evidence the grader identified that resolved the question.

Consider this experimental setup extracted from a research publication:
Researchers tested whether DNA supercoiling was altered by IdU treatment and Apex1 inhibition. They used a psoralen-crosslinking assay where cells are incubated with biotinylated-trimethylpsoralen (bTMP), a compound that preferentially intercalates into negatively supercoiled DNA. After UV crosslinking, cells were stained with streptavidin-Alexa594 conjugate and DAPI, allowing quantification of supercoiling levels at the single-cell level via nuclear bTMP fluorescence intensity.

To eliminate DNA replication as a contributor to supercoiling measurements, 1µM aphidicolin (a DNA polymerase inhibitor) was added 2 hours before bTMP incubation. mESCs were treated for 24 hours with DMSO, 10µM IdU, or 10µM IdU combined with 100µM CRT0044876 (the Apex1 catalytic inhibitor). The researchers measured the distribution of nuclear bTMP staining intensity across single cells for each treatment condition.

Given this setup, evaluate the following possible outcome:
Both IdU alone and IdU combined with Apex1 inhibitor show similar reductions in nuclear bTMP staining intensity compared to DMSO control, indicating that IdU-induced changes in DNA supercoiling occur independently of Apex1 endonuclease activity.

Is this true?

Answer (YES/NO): NO